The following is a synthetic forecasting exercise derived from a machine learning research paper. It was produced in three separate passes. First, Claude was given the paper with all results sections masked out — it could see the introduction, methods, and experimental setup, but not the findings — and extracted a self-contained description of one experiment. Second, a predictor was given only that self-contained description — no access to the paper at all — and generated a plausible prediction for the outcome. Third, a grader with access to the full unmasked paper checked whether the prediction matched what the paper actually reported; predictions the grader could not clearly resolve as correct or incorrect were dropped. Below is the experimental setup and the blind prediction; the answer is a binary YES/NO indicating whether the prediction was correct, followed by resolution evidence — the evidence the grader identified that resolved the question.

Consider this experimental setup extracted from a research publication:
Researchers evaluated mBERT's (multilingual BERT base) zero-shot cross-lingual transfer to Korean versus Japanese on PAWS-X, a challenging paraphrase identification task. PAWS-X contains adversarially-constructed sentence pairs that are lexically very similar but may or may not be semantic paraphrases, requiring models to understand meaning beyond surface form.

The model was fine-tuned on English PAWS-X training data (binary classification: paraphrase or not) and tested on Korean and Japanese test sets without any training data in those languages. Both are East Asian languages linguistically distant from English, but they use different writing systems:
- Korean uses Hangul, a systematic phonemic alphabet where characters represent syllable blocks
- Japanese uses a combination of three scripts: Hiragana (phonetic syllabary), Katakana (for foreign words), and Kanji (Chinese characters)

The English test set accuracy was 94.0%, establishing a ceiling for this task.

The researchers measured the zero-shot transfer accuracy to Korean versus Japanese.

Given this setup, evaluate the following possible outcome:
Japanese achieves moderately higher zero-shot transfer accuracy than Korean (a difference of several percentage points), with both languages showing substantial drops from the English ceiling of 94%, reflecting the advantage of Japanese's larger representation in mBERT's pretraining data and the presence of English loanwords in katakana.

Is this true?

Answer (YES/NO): YES